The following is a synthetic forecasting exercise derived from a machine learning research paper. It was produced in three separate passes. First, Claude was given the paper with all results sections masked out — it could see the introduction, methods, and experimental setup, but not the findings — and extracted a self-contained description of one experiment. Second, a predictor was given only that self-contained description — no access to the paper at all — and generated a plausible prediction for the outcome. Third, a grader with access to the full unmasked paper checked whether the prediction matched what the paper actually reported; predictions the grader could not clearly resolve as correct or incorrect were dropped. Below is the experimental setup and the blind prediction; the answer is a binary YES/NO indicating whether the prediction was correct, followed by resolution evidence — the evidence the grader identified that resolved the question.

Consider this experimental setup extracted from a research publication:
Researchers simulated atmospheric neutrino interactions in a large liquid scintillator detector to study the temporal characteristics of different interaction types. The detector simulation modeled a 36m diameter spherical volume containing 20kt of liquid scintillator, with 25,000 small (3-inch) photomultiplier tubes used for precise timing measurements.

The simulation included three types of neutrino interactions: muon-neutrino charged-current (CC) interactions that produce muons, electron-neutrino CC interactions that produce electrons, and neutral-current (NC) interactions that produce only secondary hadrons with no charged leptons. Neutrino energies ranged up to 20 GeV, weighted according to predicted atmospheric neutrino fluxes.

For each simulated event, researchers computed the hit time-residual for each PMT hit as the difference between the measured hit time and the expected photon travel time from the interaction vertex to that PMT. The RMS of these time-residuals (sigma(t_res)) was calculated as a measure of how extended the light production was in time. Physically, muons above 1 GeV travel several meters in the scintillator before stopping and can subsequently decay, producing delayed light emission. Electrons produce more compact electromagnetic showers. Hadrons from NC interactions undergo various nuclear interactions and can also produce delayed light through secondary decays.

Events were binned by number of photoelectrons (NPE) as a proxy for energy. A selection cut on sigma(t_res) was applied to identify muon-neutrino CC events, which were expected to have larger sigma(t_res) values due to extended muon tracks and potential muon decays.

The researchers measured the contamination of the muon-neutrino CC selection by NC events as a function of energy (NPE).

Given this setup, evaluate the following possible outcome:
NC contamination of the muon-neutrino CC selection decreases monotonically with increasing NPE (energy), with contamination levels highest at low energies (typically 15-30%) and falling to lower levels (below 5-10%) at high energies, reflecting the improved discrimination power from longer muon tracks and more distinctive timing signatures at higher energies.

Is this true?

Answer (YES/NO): NO